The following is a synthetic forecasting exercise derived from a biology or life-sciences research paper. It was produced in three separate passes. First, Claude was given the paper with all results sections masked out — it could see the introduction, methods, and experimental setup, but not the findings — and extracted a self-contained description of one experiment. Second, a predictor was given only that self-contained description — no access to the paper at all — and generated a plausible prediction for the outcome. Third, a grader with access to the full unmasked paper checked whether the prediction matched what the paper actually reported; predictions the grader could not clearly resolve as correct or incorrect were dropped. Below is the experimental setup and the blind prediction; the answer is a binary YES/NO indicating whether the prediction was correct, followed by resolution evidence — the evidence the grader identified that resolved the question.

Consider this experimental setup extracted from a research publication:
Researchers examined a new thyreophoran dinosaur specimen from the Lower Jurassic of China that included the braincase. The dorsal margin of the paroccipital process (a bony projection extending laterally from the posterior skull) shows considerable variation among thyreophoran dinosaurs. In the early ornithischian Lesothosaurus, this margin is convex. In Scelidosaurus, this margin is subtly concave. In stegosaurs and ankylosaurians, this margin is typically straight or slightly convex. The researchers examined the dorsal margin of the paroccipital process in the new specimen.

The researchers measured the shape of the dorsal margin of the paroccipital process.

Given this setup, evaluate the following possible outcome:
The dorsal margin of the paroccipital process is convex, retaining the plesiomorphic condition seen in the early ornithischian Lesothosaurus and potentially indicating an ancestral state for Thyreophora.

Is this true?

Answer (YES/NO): NO